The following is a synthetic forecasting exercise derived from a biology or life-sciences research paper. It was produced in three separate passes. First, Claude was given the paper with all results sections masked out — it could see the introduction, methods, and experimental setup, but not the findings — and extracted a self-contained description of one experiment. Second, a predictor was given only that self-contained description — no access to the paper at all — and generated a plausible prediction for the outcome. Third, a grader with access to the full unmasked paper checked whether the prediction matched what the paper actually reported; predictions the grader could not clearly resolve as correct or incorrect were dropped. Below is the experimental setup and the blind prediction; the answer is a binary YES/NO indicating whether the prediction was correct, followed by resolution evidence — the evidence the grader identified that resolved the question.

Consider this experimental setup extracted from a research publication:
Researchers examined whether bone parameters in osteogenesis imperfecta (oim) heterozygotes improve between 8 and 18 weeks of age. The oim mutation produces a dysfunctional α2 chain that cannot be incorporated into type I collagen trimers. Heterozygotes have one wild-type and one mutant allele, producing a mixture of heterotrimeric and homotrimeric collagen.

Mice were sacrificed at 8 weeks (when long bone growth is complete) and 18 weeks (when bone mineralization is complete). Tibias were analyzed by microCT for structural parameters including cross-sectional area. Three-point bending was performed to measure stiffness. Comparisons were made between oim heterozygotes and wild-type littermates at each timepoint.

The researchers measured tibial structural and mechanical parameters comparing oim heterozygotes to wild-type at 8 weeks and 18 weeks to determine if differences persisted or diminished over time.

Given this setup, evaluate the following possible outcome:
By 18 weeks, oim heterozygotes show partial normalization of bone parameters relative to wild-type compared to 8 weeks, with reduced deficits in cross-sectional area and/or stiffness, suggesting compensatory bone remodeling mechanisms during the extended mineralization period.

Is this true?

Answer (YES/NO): YES